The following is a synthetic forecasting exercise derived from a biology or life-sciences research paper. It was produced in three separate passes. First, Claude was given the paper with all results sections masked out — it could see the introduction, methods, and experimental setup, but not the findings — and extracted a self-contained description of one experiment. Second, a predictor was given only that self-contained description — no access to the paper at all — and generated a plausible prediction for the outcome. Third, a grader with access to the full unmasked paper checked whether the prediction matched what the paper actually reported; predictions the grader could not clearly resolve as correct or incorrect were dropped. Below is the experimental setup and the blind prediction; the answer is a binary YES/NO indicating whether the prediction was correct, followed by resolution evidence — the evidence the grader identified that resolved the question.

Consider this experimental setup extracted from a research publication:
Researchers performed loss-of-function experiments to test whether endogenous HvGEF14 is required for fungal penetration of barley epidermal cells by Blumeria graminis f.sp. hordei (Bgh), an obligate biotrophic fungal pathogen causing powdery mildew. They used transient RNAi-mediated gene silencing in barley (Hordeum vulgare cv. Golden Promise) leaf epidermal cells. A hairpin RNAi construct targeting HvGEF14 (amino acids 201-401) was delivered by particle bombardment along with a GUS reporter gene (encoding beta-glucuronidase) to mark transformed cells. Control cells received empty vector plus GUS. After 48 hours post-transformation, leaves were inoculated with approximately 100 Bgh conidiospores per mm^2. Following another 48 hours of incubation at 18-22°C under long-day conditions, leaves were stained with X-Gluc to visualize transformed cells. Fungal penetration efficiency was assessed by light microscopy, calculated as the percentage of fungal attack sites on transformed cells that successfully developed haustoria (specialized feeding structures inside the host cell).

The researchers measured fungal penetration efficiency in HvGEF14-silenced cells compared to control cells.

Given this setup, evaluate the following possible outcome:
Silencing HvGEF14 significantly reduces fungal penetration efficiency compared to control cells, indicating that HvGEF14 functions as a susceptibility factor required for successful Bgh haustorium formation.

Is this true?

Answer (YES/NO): NO